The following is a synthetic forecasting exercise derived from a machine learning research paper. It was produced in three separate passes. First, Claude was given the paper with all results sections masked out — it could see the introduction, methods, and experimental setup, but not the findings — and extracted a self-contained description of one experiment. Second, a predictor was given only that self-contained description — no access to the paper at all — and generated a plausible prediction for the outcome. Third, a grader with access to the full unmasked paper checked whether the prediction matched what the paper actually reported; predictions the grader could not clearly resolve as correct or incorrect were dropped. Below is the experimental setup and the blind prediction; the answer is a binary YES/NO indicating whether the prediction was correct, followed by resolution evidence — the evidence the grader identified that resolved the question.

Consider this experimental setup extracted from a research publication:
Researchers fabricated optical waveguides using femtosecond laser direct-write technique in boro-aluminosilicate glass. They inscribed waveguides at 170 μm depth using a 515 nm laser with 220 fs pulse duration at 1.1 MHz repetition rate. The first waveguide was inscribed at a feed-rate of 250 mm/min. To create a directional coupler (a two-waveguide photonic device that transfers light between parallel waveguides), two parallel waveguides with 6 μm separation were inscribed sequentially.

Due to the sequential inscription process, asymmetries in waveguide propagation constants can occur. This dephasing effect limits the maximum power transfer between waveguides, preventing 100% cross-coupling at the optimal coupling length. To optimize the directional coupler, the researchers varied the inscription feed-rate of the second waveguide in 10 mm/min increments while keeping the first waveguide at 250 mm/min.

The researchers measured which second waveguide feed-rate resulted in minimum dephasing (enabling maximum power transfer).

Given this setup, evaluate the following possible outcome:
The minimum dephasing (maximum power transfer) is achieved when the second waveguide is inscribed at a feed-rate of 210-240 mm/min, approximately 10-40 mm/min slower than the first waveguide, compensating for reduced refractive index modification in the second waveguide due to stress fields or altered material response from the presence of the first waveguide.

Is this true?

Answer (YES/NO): NO